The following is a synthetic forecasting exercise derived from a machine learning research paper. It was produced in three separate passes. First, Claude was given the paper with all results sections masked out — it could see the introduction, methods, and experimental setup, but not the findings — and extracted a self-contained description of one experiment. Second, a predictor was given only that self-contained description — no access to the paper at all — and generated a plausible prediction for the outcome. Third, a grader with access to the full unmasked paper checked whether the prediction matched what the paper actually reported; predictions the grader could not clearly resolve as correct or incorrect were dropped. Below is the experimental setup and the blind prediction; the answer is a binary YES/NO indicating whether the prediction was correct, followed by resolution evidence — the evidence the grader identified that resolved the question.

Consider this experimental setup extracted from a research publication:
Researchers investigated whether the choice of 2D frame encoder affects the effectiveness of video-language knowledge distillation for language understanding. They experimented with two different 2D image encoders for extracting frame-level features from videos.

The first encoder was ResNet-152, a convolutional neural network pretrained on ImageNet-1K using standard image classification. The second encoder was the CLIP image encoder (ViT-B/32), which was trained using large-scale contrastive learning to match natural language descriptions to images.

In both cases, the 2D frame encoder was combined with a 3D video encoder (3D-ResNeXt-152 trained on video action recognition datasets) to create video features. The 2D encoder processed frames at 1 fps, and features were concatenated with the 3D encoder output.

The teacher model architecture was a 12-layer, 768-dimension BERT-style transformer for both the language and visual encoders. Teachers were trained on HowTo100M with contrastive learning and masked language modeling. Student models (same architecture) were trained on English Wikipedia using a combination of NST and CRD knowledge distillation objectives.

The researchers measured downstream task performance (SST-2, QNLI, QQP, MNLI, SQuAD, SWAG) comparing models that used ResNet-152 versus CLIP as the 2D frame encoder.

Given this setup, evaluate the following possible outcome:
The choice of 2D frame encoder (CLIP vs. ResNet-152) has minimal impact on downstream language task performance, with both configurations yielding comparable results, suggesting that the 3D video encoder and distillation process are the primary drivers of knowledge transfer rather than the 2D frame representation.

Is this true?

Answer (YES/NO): NO